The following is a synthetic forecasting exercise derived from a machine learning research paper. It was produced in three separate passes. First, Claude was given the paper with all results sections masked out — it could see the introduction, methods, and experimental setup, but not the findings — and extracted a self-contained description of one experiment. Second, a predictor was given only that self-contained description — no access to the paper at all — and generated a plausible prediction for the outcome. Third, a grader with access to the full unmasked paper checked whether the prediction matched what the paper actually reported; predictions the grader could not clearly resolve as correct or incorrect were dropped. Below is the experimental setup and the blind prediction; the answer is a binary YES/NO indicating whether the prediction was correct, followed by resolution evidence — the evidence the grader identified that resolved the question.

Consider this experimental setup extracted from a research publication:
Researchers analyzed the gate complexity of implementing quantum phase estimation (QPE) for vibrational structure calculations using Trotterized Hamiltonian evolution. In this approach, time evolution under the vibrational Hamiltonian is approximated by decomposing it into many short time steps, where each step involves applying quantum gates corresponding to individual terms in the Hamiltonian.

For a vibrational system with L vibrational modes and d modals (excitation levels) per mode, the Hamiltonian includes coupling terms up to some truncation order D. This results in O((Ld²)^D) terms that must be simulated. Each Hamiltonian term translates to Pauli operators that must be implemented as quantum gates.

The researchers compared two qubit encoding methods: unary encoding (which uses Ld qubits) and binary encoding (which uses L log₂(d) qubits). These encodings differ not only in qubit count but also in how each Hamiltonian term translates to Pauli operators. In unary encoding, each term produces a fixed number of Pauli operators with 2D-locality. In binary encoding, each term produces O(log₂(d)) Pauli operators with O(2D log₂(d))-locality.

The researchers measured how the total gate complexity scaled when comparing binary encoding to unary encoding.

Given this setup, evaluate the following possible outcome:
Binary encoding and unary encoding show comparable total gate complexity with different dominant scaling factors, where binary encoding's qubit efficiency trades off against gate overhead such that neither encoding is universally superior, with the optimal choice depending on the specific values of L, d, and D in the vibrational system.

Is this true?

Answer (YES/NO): NO